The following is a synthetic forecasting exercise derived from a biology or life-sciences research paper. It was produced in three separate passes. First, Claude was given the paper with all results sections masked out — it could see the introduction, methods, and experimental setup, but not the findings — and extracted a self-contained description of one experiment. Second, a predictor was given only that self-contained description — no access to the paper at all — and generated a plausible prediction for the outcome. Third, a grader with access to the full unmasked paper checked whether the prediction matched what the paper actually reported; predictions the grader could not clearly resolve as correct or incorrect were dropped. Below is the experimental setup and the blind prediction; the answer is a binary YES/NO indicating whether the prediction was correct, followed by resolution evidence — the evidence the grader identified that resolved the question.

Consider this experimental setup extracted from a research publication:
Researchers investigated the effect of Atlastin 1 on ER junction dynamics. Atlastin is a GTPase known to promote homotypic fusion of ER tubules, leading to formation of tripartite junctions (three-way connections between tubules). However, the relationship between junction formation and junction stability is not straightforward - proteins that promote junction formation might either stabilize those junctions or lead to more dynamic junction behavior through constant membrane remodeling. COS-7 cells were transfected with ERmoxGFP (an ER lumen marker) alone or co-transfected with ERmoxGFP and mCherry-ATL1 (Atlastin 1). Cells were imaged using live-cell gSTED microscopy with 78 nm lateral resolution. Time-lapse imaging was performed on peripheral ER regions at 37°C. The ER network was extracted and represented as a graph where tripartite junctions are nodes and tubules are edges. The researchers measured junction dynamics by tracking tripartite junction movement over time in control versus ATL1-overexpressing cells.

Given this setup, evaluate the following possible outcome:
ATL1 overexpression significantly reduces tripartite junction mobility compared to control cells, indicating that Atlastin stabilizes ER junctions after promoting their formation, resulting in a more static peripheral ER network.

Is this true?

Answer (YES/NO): NO